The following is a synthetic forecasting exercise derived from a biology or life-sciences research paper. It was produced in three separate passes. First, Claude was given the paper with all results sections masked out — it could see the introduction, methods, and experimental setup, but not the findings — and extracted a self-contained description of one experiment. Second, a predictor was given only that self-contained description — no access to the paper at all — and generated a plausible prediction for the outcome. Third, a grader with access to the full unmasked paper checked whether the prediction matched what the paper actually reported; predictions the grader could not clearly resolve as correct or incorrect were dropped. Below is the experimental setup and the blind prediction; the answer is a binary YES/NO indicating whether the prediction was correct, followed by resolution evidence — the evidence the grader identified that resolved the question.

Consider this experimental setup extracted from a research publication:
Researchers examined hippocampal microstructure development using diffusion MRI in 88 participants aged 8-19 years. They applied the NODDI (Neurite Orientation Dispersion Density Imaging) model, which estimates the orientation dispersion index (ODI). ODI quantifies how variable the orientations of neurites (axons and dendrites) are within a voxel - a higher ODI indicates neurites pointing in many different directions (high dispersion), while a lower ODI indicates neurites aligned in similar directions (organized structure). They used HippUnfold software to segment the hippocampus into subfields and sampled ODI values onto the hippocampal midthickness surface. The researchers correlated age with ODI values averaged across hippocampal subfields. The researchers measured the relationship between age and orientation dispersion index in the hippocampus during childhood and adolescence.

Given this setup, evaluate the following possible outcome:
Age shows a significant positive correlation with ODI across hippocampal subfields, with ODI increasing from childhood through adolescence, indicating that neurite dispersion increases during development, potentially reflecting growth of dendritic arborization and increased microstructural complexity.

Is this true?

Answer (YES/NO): NO